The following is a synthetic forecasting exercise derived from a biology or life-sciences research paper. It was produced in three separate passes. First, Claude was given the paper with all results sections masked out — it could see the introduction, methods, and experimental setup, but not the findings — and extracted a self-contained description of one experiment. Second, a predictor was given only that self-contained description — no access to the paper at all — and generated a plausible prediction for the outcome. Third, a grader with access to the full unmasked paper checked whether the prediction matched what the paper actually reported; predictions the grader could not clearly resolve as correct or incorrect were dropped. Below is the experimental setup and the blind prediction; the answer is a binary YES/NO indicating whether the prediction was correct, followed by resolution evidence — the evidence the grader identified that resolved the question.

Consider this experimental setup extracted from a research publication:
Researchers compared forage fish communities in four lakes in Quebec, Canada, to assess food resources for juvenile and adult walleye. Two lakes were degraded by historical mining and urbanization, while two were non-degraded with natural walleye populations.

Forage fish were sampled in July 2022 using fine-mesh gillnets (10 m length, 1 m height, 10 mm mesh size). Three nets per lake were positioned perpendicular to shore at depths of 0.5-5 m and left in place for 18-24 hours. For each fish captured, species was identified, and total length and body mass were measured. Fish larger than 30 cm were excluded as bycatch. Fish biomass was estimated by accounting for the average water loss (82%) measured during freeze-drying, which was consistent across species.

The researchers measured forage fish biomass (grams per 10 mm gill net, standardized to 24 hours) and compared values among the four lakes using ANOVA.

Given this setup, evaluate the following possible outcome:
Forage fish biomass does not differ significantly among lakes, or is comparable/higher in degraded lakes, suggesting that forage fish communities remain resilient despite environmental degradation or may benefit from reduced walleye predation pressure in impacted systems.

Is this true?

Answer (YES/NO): NO